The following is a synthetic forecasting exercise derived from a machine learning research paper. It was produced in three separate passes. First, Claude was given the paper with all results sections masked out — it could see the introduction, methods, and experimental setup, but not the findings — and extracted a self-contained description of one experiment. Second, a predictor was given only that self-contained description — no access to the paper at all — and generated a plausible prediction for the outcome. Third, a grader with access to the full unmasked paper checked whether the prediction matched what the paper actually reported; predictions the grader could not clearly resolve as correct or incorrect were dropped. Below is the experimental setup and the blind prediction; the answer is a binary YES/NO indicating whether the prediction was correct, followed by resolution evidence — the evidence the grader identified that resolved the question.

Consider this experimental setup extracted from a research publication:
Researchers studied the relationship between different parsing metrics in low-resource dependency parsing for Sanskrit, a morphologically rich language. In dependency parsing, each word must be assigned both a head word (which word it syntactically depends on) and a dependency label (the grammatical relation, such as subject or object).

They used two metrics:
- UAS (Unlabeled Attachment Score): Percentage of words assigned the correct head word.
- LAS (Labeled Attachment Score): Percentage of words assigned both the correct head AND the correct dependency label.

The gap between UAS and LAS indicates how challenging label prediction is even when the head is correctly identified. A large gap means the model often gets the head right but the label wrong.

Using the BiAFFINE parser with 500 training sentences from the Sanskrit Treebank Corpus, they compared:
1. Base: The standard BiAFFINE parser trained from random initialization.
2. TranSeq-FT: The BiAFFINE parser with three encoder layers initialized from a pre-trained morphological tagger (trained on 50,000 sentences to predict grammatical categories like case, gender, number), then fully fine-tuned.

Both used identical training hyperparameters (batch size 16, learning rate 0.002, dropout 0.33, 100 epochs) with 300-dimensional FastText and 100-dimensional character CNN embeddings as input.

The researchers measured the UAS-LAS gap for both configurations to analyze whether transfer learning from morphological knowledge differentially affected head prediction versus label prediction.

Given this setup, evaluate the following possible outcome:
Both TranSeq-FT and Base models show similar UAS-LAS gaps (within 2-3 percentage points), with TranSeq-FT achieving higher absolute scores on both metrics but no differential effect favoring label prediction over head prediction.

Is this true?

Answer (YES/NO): NO